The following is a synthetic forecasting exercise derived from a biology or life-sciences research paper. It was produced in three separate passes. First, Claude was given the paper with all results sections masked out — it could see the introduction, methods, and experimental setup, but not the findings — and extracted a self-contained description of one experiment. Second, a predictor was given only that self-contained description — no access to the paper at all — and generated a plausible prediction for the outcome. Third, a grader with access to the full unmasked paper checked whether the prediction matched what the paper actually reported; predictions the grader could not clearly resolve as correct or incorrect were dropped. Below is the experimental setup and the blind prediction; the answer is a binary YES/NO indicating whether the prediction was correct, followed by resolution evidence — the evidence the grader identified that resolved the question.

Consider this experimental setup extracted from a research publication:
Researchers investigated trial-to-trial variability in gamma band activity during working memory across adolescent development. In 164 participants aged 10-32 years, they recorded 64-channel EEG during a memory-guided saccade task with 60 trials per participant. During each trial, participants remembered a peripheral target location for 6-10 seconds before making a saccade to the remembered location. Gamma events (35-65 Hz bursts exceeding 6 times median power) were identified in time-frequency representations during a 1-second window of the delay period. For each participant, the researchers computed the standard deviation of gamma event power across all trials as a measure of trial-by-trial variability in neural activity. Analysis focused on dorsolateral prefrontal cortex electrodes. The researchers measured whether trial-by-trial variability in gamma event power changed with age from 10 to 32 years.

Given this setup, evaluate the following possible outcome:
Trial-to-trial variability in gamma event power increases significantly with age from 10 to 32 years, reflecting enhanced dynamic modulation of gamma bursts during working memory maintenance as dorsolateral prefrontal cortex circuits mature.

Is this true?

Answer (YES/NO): NO